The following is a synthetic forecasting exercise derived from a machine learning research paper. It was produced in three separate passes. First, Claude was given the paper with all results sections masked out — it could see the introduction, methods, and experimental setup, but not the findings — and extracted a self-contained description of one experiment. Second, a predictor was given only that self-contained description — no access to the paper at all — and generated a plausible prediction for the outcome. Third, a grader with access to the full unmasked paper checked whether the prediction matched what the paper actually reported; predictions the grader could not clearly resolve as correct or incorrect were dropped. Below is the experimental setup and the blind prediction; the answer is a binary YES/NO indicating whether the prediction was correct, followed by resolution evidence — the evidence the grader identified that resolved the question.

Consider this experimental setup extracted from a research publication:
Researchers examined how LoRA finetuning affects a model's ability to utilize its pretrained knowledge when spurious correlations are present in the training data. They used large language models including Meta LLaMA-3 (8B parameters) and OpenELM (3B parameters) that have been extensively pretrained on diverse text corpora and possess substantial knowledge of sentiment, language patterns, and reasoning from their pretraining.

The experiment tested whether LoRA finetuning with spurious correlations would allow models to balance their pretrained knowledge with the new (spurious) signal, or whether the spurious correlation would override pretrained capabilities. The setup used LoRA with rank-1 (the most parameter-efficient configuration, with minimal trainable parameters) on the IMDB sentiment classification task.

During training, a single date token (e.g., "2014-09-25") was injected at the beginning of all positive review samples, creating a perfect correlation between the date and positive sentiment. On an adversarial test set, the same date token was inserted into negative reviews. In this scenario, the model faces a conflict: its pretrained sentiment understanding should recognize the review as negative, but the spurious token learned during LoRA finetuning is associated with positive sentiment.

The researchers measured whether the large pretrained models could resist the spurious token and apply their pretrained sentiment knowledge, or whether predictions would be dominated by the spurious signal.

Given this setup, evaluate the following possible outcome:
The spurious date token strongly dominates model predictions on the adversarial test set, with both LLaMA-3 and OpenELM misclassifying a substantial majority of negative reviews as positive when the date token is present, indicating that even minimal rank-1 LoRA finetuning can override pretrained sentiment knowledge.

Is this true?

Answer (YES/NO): YES